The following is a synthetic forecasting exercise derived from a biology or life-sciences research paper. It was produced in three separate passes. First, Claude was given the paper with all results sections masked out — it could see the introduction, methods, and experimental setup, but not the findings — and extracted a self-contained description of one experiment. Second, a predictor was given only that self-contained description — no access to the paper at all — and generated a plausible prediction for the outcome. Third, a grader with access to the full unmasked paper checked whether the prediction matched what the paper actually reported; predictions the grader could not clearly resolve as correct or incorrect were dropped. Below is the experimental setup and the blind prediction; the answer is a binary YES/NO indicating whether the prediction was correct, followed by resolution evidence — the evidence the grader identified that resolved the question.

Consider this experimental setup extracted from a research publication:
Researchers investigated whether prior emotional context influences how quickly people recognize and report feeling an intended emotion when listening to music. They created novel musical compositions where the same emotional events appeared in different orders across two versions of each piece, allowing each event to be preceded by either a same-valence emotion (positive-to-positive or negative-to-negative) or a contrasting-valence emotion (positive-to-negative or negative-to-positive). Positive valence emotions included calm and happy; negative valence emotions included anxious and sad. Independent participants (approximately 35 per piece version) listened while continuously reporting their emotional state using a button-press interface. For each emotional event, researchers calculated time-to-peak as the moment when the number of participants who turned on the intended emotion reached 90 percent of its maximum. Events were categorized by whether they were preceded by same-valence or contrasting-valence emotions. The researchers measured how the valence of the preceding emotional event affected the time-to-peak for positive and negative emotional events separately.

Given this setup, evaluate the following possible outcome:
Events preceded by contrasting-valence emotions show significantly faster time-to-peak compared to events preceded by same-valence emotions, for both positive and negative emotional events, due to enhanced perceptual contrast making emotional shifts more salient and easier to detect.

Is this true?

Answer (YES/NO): NO